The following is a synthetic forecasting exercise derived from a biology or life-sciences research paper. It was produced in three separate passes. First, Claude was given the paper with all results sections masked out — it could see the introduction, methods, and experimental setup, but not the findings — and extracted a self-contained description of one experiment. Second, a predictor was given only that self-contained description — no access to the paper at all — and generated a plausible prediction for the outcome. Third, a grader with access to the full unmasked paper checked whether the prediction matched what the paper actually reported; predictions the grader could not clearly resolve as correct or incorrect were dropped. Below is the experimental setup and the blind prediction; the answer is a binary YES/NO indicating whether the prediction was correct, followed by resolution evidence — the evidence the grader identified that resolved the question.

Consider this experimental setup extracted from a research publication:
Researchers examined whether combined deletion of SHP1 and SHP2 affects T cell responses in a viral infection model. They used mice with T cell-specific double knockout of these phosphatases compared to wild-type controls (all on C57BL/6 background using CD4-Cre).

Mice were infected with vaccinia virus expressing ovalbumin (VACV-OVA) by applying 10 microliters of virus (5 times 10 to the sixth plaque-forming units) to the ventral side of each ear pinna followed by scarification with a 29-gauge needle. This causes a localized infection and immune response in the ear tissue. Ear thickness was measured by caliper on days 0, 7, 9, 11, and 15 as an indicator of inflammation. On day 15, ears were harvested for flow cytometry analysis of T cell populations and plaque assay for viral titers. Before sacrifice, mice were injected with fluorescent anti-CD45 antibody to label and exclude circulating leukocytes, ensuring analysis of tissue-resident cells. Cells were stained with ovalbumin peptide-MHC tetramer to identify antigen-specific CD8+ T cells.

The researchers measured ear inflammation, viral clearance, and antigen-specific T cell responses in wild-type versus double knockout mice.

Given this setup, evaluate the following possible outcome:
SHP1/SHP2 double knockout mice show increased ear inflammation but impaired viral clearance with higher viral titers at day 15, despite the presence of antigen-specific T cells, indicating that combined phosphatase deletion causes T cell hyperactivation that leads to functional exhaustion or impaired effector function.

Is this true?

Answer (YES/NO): NO